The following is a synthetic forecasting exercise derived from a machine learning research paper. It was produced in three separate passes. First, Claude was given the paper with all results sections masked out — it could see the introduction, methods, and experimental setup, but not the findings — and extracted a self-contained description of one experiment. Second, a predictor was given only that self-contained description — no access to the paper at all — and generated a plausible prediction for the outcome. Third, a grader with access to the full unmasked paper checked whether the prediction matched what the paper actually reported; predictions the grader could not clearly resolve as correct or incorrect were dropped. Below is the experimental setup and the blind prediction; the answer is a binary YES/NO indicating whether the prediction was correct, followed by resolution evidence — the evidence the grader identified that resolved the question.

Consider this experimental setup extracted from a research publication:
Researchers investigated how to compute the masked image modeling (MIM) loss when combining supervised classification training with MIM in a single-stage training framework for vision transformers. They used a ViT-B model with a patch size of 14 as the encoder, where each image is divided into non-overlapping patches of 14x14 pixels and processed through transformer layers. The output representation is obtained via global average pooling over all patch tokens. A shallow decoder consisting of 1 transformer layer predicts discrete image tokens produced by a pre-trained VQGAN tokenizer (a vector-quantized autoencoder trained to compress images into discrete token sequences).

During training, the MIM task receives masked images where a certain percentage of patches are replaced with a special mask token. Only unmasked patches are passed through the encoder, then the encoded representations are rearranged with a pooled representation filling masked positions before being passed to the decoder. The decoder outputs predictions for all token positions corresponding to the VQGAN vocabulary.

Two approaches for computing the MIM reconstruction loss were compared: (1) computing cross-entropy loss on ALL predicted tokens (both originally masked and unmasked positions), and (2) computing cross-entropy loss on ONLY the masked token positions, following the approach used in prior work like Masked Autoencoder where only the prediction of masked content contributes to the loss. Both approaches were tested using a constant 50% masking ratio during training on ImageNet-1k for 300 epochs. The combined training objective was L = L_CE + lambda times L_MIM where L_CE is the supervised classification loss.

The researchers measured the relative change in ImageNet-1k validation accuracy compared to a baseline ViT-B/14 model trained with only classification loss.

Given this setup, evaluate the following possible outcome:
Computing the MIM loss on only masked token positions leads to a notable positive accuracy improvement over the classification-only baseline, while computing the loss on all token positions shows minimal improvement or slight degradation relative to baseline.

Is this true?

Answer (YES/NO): NO